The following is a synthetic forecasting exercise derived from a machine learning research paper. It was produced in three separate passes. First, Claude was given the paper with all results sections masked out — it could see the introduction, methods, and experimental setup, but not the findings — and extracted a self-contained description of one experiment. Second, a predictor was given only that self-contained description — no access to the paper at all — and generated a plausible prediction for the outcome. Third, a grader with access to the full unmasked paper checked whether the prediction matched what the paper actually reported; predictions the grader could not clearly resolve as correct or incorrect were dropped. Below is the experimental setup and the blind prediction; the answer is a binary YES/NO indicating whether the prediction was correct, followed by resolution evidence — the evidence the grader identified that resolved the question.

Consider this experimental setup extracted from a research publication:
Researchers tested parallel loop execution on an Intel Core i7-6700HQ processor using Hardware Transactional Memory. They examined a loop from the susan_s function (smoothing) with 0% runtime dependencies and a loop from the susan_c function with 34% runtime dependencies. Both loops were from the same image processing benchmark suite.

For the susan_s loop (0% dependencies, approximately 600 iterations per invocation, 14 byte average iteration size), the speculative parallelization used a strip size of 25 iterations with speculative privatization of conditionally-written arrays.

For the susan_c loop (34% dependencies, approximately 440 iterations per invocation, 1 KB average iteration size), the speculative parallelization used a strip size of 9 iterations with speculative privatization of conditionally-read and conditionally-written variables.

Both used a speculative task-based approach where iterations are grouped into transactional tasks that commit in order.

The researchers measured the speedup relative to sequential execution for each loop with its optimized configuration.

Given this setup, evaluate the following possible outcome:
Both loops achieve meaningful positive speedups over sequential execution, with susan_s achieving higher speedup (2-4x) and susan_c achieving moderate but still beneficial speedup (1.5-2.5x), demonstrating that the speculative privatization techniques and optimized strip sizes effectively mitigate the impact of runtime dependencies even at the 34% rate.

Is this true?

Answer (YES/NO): NO